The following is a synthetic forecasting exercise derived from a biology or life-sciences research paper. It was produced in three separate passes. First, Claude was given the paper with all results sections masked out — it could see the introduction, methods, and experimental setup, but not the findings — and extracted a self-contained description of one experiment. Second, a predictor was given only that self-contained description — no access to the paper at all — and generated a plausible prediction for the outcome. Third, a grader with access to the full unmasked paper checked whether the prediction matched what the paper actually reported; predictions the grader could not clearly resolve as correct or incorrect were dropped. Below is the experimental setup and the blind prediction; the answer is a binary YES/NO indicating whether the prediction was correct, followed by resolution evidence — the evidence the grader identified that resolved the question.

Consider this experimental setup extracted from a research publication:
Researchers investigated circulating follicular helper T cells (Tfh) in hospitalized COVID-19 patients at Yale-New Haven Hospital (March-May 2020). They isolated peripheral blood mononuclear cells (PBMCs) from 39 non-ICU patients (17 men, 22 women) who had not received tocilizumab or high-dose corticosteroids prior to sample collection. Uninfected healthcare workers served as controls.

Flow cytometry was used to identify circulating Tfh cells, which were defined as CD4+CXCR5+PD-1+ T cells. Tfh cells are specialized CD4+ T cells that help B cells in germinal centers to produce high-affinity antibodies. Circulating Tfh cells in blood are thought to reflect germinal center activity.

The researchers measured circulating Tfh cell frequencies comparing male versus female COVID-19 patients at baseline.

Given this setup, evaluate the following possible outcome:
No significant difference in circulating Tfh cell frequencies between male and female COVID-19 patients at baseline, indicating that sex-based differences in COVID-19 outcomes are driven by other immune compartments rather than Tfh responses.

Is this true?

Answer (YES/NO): YES